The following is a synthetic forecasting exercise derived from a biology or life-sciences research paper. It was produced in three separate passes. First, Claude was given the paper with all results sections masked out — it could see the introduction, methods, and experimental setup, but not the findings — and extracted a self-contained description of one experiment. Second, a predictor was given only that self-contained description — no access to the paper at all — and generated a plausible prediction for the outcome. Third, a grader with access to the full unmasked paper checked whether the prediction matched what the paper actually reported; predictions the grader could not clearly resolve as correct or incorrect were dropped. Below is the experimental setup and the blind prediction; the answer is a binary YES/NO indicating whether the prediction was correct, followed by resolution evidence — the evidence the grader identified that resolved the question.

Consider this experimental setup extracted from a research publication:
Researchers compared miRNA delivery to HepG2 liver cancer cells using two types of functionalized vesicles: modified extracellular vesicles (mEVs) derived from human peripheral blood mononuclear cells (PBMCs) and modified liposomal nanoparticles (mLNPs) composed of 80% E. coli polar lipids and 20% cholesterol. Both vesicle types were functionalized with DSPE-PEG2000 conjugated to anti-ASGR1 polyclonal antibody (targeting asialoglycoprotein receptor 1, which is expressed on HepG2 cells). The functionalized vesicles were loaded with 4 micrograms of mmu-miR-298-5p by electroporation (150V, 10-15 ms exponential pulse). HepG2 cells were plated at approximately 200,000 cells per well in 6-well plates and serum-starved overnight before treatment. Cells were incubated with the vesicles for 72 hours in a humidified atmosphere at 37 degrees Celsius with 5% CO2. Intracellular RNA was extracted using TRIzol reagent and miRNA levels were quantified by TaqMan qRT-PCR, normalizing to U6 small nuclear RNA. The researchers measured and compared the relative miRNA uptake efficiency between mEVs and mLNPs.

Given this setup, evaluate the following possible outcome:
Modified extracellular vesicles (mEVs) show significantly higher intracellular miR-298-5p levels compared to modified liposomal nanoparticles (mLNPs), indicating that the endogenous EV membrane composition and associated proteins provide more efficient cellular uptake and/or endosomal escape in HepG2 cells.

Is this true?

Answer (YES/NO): NO